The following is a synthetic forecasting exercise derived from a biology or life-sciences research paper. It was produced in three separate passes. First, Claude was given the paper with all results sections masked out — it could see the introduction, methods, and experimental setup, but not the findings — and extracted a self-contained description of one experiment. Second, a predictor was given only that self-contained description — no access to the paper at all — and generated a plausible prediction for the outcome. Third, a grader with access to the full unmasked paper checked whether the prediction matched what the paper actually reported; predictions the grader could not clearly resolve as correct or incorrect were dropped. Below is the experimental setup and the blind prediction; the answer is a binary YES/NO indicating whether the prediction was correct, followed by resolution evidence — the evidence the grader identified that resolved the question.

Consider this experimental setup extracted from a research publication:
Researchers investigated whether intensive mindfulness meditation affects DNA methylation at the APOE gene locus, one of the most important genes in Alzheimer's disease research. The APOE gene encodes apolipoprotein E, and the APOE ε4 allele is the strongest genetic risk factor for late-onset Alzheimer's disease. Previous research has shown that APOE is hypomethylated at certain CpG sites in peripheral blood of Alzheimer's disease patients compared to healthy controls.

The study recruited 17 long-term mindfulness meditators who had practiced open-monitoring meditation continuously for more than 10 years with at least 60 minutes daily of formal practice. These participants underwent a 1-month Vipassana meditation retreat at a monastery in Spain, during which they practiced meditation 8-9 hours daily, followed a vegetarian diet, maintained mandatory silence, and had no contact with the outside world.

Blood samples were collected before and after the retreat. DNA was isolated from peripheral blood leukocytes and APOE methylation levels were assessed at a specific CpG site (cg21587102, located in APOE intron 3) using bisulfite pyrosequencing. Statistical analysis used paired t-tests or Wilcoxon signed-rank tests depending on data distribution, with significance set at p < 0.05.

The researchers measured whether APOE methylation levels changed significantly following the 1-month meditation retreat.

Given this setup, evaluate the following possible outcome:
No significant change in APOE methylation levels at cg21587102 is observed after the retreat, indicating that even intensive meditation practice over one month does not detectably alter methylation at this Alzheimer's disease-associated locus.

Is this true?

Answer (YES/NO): YES